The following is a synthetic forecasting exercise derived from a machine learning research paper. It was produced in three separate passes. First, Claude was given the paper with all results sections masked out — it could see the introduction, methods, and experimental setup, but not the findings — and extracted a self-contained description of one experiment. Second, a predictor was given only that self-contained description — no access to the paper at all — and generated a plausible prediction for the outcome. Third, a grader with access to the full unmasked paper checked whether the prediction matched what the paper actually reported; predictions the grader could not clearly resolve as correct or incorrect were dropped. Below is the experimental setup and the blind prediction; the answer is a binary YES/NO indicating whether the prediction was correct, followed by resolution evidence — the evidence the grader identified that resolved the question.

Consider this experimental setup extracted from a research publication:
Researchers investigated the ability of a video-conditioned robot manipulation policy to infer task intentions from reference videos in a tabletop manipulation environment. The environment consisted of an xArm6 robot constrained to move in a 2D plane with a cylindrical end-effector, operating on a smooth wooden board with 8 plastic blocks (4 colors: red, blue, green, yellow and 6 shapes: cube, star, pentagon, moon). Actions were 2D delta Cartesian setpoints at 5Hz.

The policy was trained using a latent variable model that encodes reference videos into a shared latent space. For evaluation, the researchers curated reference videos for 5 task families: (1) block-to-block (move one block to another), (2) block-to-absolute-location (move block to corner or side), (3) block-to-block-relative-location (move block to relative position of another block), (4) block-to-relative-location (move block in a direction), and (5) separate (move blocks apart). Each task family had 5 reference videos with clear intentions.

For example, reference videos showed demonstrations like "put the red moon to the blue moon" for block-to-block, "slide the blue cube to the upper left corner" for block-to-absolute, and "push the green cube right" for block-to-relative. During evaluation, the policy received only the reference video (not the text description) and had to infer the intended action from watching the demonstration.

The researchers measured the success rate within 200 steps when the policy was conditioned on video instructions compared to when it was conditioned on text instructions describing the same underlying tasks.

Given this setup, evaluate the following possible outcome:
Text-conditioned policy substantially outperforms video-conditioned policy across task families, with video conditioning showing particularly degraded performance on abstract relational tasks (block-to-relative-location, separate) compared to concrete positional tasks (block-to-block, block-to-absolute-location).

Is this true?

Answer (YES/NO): NO